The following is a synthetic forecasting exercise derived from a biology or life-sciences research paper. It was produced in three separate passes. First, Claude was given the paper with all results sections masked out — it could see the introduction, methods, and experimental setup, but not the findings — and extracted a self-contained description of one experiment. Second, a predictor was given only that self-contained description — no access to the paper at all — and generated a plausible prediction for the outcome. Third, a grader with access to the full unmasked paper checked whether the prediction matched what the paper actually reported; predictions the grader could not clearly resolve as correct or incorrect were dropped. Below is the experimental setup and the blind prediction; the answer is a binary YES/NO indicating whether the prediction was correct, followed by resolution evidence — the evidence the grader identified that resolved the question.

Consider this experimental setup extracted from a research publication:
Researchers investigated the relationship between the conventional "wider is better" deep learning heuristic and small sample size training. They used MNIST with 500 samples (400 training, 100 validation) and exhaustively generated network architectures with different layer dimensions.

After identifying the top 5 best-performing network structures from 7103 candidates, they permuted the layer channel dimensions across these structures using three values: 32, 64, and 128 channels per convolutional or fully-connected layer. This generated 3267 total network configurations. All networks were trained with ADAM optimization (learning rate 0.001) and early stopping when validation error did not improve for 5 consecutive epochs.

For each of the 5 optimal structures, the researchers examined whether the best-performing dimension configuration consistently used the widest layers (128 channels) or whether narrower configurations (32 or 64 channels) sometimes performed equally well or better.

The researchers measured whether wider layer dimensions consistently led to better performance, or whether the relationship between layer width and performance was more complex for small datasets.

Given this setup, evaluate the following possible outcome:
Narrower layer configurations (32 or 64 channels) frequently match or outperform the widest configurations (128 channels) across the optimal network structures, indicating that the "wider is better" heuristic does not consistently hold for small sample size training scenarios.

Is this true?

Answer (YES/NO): YES